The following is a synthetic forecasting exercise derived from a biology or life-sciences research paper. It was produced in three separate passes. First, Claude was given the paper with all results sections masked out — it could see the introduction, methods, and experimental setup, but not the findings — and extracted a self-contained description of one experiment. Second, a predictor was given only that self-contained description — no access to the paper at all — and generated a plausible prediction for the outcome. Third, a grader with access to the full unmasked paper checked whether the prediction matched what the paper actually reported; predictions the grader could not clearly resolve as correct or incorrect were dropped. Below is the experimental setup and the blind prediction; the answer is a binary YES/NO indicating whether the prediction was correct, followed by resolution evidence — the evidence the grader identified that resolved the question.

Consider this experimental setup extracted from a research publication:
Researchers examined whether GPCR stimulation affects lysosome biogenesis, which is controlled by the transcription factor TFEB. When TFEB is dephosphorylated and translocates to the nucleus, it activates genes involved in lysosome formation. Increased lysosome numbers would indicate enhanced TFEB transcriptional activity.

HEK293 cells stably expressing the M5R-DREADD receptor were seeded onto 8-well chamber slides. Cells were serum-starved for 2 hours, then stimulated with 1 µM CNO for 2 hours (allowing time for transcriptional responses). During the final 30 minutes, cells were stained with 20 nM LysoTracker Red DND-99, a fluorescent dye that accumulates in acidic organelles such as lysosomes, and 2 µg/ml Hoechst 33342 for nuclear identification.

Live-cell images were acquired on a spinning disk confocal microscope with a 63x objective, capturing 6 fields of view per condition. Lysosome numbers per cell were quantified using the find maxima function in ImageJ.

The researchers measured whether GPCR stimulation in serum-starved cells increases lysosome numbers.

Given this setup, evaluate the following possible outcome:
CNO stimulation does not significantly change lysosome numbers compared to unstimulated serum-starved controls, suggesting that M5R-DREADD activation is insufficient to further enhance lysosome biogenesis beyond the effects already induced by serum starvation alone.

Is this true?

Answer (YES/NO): YES